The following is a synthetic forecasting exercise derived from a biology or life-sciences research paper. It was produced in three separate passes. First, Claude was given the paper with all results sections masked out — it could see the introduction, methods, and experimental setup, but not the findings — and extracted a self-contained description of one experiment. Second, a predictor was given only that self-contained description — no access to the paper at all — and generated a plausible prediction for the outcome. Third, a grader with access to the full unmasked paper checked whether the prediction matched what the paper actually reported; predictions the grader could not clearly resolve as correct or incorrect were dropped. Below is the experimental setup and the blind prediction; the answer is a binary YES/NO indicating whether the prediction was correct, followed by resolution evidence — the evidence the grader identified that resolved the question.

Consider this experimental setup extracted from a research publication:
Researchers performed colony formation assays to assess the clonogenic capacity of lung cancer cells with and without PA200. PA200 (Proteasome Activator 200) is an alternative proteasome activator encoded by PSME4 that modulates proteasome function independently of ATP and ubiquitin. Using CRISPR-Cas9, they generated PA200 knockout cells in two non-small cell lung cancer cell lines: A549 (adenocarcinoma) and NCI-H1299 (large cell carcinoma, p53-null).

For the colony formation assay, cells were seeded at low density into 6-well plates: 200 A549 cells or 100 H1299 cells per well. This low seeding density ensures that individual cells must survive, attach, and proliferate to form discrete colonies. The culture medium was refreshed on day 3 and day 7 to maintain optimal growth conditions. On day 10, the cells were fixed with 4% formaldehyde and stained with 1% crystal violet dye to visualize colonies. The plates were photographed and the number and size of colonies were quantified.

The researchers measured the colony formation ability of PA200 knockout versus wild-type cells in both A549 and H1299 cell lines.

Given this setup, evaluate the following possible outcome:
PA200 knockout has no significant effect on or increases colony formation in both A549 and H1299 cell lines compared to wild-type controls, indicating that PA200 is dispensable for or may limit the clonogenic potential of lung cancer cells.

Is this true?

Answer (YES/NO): YES